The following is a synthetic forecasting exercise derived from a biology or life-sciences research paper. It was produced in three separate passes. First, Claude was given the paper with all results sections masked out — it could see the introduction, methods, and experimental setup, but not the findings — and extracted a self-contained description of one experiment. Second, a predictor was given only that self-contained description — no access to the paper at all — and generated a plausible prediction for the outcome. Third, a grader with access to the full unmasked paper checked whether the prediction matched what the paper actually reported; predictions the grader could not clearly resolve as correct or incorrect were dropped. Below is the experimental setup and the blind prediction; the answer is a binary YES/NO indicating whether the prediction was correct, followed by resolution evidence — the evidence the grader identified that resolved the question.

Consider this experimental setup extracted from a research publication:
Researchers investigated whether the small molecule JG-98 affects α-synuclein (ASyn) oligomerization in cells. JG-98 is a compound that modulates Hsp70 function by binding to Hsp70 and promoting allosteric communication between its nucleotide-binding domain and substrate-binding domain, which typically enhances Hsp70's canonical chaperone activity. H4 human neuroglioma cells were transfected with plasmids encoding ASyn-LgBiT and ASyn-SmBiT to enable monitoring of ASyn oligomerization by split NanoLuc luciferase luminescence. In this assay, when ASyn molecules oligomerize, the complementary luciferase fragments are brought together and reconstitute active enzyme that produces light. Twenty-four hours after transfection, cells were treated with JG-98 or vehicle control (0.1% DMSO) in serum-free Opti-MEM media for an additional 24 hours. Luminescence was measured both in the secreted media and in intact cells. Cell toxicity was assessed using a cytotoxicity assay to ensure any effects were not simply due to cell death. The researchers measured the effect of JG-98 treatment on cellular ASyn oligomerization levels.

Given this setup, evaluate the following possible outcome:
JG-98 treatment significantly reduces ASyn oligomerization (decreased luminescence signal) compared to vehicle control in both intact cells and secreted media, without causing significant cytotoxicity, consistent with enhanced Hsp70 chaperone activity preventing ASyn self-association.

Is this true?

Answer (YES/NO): NO